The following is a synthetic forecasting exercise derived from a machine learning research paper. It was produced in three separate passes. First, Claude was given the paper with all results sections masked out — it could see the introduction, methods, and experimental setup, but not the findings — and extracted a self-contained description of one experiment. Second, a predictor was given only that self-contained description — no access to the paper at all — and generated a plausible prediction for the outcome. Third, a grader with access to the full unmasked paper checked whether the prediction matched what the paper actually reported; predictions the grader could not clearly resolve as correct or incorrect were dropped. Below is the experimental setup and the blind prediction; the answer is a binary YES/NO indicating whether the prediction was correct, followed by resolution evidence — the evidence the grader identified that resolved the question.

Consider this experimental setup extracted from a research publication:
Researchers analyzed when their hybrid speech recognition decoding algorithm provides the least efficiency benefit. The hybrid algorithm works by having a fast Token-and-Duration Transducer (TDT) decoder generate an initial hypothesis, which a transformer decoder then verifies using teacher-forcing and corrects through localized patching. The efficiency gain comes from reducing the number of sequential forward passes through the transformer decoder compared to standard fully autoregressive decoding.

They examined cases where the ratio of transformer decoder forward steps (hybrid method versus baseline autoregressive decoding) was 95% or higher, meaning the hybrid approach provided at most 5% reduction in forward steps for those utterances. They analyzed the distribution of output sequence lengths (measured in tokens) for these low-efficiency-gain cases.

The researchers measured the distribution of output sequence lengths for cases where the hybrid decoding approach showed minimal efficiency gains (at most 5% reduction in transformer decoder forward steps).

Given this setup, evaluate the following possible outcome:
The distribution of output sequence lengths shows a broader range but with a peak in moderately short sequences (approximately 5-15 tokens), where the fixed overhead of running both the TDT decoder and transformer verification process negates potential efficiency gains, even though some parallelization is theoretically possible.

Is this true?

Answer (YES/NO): NO